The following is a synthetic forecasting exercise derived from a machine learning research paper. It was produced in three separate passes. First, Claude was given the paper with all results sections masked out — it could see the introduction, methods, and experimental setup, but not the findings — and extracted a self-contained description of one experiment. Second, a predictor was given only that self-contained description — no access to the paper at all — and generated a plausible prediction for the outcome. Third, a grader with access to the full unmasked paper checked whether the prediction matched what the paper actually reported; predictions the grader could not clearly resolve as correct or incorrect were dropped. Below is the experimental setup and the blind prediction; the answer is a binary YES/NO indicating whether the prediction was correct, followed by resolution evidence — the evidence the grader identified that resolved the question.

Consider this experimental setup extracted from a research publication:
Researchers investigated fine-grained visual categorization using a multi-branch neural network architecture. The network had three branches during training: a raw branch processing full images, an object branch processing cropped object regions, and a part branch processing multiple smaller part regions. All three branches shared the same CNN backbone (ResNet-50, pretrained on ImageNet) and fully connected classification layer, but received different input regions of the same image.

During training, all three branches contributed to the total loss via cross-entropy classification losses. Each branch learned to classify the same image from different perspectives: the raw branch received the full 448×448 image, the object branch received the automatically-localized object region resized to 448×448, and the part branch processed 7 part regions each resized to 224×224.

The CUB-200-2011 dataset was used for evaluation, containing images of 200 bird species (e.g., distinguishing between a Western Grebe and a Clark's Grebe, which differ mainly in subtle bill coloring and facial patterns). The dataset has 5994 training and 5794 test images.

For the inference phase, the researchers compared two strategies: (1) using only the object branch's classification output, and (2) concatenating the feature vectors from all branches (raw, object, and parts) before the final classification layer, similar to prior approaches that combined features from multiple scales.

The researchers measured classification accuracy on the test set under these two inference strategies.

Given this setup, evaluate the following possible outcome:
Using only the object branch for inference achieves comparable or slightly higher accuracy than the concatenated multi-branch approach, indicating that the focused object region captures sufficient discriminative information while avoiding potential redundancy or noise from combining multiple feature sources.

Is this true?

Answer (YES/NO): YES